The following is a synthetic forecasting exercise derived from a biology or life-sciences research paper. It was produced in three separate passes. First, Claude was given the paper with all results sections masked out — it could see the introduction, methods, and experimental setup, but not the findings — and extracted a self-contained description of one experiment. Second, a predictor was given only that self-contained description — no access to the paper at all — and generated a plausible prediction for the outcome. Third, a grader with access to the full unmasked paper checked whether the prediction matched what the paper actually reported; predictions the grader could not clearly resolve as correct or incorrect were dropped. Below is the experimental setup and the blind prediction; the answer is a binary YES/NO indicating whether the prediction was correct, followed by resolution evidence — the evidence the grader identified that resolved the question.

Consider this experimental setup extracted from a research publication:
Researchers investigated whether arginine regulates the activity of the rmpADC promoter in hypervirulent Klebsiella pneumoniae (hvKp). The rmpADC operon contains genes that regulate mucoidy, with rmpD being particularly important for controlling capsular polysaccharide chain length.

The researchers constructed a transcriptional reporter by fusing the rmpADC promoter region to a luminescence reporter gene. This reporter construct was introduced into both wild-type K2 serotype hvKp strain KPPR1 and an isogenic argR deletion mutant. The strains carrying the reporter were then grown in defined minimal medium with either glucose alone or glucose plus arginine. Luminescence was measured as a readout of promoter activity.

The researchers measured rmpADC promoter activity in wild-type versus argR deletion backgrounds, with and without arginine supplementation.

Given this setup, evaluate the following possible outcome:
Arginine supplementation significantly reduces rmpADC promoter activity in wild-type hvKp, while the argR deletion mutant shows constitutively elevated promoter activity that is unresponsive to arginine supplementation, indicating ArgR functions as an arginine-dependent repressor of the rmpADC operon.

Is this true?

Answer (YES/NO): NO